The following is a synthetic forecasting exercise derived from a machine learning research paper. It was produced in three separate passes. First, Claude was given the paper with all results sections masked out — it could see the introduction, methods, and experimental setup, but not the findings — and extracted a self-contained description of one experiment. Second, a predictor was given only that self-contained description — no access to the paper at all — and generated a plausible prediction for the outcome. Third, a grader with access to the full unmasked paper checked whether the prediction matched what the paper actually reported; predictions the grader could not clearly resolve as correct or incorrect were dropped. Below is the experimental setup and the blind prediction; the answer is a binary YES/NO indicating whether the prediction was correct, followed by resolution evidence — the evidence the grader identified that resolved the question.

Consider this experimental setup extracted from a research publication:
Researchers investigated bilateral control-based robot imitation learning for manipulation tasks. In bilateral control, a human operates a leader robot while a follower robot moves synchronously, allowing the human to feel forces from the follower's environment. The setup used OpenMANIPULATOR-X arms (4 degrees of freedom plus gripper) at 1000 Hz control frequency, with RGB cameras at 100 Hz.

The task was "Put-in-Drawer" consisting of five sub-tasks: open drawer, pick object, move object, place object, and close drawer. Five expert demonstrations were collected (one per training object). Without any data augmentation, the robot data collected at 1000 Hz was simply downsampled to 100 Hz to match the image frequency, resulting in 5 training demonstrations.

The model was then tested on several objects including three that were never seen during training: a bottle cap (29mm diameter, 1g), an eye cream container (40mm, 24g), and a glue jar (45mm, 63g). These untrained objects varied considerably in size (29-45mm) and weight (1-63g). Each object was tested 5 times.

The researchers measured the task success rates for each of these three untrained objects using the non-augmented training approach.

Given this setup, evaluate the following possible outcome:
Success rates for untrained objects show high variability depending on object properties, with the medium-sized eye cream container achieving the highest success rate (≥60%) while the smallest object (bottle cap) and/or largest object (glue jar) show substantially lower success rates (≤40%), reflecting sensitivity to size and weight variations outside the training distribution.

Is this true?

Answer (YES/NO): NO